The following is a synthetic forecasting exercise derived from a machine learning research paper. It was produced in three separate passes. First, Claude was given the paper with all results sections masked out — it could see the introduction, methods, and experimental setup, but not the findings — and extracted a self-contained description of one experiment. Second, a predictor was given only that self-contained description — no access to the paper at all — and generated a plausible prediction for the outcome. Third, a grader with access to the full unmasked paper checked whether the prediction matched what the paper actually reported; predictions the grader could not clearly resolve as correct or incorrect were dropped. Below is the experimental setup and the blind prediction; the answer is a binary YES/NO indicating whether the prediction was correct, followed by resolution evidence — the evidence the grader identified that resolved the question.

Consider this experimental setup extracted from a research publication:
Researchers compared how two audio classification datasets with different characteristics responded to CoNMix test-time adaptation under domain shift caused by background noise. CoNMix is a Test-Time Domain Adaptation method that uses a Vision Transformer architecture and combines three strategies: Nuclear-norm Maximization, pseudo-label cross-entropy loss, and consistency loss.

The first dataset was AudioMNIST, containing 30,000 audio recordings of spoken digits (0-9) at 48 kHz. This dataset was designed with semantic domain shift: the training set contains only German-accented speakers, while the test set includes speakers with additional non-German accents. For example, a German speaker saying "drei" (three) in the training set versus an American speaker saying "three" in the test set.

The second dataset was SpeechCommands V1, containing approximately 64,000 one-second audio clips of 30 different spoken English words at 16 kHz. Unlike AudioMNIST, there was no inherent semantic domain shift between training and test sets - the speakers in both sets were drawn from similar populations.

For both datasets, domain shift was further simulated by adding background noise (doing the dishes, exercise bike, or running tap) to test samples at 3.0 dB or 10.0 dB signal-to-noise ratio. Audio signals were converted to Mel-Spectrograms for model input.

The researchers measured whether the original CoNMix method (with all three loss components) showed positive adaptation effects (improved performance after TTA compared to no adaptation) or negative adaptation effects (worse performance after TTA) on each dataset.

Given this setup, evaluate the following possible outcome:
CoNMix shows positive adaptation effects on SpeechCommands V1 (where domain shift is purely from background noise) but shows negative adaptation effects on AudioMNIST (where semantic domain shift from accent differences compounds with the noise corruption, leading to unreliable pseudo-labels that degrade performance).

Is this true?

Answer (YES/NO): NO